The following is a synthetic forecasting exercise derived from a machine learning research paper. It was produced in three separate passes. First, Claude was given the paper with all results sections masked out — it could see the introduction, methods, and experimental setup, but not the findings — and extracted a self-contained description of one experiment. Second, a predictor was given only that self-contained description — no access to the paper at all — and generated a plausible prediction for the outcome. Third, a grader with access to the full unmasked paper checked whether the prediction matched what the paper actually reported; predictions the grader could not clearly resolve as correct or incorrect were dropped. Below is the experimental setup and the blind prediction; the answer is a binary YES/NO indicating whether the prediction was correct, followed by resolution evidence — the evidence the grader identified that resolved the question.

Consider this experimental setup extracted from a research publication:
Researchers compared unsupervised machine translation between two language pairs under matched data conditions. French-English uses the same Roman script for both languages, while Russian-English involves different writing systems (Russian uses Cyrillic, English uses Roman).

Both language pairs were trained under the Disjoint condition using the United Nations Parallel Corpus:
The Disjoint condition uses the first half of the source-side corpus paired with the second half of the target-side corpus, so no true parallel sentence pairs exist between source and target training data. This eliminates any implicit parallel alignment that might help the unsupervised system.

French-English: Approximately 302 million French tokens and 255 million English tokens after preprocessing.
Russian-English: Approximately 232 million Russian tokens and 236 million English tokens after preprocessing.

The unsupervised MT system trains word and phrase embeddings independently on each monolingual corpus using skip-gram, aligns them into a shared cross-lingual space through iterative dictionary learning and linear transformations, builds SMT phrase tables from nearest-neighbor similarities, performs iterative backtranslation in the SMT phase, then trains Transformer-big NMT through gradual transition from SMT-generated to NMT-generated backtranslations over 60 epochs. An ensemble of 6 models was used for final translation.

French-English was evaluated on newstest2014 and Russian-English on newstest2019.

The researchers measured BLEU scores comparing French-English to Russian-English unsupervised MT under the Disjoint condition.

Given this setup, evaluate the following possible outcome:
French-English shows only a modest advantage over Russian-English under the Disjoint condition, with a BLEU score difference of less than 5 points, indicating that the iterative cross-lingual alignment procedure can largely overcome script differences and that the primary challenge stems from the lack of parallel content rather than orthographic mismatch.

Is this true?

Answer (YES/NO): NO